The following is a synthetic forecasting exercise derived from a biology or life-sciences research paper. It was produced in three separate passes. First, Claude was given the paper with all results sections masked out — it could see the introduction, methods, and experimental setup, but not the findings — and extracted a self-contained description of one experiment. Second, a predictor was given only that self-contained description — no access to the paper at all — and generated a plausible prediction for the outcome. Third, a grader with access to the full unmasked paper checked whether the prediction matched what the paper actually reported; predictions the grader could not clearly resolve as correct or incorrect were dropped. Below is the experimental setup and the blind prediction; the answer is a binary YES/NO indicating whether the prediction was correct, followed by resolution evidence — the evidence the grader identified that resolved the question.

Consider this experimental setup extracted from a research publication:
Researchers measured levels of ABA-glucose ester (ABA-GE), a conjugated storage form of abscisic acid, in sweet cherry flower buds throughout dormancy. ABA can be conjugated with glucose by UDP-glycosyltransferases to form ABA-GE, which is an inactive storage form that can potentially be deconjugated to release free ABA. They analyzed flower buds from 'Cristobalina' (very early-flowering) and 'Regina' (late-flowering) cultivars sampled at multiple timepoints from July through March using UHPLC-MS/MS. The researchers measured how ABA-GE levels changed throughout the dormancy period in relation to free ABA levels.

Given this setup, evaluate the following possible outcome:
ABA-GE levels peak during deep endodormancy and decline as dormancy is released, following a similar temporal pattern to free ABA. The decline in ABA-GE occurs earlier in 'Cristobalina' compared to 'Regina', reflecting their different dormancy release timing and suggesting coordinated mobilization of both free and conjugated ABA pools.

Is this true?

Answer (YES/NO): NO